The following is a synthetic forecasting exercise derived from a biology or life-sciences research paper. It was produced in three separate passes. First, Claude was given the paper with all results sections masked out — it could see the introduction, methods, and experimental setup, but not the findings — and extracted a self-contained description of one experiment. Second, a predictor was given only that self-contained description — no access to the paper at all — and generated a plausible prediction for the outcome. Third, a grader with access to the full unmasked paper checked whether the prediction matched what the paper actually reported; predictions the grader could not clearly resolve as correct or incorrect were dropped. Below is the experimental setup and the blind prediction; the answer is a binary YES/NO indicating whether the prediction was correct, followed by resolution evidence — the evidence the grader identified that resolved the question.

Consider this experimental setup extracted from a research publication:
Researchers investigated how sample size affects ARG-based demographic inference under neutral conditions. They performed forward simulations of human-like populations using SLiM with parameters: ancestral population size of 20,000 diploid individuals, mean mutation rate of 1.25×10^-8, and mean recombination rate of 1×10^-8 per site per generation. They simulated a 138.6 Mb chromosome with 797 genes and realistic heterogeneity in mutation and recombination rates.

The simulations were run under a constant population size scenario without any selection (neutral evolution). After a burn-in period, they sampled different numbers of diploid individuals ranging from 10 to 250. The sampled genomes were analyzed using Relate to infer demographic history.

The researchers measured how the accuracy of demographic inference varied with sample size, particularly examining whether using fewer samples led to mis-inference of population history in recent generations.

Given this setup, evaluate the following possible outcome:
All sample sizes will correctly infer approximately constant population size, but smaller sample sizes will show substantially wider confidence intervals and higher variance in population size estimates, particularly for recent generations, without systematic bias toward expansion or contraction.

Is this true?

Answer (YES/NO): NO